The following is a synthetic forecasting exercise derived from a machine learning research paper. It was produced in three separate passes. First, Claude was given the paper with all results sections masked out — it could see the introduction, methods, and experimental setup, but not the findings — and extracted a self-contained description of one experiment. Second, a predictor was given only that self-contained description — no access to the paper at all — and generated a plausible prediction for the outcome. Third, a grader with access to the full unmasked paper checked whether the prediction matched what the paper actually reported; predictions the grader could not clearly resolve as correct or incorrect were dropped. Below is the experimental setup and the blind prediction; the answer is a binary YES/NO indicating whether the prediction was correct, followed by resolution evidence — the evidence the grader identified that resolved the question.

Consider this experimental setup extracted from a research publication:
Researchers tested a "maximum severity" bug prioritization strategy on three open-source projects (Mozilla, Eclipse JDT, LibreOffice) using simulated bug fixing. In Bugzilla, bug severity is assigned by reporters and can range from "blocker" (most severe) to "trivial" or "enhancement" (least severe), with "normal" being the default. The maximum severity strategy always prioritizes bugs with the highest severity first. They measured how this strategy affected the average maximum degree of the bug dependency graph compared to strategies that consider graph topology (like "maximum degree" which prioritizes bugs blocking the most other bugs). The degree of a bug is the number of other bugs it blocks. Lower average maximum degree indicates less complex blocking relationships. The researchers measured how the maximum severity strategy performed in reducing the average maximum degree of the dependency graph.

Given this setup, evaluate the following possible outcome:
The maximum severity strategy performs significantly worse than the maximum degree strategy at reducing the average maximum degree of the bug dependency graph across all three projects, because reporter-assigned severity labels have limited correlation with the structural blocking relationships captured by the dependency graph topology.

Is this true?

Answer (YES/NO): YES